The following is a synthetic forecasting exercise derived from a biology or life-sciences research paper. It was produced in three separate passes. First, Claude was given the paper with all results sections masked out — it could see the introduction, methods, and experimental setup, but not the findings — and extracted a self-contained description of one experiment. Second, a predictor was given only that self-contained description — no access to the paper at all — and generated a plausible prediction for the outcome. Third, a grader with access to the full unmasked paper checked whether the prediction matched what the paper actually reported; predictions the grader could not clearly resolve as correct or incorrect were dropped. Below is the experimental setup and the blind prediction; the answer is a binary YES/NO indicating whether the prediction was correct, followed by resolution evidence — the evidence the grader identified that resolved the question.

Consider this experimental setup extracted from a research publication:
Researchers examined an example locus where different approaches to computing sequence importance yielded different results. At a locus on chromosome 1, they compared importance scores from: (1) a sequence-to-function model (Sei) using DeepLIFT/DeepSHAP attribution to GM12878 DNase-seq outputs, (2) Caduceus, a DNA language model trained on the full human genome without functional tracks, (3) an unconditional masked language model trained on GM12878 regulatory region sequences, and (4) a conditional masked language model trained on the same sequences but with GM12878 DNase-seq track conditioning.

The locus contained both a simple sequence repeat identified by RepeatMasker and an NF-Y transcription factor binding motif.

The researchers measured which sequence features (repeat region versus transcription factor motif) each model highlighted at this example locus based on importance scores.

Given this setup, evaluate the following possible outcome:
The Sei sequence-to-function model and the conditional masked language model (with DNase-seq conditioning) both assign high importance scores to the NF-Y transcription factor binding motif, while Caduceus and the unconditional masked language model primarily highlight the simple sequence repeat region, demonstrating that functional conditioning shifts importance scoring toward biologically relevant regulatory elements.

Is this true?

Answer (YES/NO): YES